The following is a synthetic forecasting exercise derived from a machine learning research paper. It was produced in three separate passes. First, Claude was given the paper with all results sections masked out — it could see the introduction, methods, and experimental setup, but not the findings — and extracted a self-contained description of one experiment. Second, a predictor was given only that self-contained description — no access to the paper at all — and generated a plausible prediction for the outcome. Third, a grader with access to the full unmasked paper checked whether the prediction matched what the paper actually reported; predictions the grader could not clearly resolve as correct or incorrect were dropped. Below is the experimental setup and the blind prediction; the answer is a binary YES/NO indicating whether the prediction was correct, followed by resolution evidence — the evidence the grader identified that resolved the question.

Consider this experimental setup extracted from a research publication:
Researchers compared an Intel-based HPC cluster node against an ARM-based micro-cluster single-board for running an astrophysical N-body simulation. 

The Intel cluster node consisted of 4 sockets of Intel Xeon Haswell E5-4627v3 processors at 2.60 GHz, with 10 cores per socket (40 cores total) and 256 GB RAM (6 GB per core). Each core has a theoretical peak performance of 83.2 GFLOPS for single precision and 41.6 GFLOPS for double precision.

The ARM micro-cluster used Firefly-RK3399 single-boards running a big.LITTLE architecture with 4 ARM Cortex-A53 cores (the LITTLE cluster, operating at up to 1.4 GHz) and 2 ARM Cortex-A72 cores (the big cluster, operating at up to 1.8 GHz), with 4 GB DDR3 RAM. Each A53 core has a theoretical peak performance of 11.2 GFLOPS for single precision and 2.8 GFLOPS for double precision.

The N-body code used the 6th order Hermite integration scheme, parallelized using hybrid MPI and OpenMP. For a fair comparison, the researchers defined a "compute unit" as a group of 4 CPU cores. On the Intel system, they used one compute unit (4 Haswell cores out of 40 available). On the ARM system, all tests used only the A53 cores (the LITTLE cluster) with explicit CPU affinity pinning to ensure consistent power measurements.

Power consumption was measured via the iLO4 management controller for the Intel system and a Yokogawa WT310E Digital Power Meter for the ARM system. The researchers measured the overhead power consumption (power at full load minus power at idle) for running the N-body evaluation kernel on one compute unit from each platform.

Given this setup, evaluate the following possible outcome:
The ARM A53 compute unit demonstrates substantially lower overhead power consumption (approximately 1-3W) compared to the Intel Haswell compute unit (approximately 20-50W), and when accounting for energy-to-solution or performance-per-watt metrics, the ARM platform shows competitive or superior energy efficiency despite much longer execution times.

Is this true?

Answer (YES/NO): NO